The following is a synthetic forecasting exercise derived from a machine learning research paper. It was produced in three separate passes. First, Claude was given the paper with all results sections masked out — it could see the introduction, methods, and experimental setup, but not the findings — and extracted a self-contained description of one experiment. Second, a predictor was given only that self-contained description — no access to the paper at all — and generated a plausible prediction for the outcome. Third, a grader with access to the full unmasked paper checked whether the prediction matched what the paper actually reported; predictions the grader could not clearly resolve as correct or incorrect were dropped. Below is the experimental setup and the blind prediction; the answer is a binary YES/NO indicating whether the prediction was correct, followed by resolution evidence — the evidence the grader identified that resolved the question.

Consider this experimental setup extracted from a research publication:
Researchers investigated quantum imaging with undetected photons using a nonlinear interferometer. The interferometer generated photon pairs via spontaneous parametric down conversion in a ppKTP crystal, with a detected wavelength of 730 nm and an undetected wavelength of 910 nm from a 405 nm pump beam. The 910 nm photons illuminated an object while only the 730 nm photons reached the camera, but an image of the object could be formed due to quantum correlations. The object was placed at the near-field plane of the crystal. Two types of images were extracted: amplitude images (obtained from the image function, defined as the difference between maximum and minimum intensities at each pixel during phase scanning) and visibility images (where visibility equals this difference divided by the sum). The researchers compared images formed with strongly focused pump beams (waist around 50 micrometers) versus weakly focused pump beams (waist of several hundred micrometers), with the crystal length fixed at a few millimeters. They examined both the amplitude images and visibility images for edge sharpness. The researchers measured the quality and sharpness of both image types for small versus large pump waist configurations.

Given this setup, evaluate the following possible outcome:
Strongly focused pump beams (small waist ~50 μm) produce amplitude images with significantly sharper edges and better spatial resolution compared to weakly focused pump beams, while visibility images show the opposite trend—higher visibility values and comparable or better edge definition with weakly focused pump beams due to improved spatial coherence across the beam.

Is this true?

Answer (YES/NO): NO